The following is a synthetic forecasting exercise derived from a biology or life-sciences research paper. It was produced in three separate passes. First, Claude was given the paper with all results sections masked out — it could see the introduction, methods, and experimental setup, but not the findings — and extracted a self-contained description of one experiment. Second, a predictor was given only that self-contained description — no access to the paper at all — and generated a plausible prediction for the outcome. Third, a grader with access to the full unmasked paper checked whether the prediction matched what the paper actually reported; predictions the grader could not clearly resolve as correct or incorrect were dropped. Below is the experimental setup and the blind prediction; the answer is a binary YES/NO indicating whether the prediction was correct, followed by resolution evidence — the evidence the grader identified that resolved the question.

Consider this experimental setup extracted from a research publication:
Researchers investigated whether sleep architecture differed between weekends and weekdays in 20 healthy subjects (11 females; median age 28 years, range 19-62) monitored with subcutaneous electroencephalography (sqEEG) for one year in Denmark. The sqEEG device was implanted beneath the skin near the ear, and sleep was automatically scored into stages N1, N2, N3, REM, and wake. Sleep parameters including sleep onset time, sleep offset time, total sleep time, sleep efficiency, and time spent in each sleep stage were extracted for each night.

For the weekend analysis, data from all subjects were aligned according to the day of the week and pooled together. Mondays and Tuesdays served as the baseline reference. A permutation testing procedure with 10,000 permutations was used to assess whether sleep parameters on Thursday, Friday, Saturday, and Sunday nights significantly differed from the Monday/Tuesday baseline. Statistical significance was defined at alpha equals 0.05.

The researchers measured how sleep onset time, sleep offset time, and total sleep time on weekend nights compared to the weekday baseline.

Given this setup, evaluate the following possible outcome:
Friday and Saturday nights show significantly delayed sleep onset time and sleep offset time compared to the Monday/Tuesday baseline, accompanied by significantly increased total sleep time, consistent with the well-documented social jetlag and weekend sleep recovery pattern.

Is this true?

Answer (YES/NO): NO